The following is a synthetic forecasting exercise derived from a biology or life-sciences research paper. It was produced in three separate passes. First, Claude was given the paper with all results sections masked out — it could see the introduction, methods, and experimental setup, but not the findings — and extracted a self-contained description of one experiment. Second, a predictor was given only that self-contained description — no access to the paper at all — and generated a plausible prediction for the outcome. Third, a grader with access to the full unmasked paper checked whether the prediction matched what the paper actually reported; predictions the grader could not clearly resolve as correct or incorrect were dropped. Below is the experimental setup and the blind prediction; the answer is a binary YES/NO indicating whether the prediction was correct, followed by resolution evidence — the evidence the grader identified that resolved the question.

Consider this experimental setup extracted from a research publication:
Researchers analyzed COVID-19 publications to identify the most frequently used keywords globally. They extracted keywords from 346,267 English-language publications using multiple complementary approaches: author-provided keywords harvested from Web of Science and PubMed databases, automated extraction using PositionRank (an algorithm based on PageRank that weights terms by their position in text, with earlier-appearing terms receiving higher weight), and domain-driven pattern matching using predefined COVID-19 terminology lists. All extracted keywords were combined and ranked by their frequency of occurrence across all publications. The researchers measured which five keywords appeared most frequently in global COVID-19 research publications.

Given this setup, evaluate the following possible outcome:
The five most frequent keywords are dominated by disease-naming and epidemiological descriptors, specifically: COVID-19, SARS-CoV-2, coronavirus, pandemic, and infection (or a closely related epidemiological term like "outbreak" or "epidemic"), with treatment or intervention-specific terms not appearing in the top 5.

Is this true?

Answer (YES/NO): NO